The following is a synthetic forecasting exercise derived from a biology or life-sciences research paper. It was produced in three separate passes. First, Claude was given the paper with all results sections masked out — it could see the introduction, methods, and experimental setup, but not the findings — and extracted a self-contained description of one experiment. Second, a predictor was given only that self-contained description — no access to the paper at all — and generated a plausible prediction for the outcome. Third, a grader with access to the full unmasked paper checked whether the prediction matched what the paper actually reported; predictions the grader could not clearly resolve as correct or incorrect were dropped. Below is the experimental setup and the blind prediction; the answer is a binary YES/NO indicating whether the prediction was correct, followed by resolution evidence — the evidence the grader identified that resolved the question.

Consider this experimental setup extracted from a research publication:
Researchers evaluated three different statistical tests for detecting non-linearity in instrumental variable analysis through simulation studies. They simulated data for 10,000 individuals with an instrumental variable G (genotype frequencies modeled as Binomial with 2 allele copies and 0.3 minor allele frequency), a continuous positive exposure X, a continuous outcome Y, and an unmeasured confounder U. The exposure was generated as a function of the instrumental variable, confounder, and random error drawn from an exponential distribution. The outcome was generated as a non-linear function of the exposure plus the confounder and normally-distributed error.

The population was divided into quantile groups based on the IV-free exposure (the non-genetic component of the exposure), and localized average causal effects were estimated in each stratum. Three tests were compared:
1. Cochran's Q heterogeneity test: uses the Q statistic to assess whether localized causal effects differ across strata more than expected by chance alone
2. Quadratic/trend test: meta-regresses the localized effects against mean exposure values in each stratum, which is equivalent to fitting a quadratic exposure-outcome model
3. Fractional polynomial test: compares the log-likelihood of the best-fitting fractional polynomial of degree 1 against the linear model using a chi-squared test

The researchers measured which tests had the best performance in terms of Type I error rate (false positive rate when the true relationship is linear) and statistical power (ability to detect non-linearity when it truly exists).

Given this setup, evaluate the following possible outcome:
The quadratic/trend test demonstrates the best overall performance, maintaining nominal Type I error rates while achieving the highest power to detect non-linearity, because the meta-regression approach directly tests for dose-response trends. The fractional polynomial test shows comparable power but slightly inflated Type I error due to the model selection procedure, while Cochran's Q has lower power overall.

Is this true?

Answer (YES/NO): NO